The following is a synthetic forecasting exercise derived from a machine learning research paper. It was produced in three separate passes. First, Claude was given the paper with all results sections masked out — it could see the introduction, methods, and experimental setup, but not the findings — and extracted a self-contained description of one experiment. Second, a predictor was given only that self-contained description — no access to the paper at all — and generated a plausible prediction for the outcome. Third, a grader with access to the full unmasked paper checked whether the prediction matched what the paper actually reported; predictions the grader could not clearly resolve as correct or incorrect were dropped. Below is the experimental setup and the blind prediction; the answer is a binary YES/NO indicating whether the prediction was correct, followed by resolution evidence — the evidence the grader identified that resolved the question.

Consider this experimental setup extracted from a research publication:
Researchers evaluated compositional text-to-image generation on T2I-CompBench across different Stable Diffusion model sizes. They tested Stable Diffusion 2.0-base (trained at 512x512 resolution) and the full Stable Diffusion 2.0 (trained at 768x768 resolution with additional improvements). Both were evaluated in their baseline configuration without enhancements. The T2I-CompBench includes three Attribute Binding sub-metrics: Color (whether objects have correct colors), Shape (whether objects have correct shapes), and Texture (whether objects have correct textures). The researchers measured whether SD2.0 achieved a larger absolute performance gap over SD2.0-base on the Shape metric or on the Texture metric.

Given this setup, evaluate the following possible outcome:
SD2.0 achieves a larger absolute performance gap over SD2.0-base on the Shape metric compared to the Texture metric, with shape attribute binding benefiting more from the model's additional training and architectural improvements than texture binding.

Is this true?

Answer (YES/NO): YES